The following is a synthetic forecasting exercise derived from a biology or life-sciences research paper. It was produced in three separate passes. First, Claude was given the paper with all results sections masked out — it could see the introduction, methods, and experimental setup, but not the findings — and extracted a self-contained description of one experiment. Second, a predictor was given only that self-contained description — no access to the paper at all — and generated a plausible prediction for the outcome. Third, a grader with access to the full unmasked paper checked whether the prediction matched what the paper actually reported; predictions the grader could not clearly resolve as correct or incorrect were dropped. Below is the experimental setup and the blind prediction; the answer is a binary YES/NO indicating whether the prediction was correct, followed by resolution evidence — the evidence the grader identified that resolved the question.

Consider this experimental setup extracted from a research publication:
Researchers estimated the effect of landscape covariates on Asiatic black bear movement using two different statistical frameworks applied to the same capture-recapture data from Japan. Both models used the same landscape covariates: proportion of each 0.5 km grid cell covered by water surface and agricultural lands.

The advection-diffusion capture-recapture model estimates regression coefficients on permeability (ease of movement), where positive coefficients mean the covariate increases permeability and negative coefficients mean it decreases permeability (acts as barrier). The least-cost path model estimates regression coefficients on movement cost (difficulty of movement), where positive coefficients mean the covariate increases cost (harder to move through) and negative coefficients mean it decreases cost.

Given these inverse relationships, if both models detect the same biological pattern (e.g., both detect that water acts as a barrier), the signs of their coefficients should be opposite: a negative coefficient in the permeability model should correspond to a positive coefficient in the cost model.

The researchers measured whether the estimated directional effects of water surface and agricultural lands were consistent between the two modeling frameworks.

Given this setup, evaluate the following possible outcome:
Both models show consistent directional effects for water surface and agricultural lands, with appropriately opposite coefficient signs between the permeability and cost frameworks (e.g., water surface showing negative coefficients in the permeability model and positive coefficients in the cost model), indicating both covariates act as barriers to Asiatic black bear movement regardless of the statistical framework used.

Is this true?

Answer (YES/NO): NO